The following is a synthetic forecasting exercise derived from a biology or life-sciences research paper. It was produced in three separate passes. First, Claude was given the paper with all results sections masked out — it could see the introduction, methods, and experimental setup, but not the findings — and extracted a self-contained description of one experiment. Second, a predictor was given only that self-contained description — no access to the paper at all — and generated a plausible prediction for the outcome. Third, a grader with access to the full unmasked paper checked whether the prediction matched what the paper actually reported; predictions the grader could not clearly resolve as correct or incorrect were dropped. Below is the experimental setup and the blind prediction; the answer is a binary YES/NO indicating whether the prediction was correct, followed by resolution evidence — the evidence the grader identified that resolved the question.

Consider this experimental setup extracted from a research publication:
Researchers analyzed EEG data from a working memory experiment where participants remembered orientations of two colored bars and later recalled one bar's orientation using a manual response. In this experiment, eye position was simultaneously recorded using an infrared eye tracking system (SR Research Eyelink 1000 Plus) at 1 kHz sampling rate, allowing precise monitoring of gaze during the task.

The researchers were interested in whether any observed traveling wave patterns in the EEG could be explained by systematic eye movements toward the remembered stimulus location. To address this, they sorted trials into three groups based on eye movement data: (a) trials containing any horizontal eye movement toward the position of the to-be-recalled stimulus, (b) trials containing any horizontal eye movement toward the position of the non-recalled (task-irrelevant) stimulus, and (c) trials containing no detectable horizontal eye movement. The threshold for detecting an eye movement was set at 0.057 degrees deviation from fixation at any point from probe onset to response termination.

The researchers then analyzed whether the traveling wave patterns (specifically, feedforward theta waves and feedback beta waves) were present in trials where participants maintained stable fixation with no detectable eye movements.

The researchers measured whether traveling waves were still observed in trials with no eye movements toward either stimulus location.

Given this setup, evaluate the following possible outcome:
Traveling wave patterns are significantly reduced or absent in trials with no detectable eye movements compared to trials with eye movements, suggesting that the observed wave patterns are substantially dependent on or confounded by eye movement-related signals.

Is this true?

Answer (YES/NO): NO